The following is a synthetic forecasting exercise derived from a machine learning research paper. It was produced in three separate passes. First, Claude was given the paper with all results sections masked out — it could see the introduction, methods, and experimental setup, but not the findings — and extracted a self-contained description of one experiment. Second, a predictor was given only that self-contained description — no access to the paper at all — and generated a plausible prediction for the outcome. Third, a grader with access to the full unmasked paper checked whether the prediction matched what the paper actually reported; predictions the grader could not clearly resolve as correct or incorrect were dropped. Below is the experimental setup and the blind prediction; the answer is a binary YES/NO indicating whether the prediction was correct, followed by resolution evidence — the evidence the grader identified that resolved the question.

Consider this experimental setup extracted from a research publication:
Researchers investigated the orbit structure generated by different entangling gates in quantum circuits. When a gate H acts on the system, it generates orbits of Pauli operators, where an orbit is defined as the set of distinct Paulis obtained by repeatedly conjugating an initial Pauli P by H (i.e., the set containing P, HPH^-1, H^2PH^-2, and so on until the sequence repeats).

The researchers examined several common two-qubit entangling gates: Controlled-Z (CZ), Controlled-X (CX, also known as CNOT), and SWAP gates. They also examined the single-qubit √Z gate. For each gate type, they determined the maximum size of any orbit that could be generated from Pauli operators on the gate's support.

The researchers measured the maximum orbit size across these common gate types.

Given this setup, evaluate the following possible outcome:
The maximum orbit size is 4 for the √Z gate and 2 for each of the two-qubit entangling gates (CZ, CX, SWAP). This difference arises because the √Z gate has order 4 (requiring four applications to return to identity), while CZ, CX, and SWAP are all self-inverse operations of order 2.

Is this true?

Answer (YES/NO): NO